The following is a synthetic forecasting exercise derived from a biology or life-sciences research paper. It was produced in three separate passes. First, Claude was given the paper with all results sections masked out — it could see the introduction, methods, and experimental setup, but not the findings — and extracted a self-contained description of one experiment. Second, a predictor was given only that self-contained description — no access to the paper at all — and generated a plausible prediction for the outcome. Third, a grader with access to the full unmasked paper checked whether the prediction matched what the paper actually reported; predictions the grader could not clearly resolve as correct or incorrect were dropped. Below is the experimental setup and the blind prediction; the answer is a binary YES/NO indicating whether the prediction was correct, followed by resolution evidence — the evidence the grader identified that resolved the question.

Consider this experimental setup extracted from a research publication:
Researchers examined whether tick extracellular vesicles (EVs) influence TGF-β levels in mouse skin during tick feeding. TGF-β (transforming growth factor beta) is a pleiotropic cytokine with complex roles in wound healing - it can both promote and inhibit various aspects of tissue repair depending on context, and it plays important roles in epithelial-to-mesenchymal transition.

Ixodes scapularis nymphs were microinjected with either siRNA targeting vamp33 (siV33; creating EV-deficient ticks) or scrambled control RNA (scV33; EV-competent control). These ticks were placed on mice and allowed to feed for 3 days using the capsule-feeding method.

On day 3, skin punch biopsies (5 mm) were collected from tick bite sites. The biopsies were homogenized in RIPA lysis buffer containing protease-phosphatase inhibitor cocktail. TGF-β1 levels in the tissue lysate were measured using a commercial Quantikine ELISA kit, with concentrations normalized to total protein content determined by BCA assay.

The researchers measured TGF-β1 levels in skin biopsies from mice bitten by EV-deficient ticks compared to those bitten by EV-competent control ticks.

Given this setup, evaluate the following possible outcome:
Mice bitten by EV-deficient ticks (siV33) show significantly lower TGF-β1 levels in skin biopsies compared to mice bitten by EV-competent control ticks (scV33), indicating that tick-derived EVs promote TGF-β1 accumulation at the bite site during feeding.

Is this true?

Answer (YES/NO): YES